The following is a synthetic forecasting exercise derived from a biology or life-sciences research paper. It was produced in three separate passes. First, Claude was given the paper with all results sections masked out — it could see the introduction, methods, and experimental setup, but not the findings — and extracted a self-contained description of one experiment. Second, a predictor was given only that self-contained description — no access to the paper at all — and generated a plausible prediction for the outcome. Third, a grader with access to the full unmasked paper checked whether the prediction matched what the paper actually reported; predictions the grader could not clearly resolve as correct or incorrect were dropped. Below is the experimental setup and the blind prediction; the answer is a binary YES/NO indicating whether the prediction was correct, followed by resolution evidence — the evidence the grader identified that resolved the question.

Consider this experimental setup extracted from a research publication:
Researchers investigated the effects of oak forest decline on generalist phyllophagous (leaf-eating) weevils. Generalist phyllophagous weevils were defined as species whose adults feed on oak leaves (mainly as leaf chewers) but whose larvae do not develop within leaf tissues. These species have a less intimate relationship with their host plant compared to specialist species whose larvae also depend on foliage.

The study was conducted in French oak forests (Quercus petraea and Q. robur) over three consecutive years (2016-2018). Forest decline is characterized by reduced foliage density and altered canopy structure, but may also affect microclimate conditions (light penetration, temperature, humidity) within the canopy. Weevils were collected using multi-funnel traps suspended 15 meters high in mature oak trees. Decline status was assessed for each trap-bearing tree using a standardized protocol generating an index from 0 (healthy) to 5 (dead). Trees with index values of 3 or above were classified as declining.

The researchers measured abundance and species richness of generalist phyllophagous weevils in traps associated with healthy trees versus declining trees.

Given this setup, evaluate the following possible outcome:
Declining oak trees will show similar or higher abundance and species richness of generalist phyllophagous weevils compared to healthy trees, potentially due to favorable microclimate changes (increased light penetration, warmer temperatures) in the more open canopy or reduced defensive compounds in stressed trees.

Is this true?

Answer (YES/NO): YES